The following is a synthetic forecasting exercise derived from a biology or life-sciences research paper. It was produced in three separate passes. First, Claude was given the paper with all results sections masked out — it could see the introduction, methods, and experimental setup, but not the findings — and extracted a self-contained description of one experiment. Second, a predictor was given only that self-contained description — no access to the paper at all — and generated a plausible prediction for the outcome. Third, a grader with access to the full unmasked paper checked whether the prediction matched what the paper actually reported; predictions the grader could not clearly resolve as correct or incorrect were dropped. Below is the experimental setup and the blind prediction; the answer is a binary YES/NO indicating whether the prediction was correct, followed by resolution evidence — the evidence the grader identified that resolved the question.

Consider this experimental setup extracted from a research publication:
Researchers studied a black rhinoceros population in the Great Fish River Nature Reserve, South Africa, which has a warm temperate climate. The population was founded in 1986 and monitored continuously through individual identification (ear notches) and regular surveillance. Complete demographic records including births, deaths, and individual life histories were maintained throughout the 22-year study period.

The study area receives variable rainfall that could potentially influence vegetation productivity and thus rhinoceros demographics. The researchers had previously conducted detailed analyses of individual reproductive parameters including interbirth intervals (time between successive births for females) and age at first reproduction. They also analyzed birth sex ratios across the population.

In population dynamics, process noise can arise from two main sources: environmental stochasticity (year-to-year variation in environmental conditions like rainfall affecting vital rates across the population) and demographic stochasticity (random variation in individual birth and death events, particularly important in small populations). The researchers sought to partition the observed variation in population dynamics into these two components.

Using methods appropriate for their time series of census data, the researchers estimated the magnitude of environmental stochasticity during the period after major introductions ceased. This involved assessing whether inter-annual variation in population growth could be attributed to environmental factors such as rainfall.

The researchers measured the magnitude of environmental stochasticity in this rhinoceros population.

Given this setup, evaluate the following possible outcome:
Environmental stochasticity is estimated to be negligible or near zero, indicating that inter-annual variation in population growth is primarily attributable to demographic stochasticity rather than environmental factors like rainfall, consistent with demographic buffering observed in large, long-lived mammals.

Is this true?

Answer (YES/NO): YES